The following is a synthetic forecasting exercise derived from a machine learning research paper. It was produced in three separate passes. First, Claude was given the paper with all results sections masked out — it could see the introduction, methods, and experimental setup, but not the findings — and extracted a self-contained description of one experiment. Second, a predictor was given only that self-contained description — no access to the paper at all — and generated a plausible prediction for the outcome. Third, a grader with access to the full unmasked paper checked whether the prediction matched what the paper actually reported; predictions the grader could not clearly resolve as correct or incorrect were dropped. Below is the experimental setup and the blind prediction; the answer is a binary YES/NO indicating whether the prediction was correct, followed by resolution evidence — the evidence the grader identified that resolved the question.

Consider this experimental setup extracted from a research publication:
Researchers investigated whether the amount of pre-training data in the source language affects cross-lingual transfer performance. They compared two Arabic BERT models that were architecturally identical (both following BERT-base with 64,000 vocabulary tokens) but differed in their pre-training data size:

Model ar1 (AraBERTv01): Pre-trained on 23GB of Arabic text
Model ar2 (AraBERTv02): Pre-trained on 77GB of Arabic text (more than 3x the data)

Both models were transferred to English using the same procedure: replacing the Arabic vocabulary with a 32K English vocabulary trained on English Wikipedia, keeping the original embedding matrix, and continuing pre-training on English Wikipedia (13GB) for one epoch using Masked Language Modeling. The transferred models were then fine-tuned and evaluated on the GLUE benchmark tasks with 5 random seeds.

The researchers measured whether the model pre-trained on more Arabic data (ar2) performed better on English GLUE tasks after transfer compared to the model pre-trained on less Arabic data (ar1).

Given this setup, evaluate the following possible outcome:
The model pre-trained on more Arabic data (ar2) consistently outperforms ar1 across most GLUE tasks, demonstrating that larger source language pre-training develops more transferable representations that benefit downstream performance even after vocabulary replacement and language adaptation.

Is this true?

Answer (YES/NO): YES